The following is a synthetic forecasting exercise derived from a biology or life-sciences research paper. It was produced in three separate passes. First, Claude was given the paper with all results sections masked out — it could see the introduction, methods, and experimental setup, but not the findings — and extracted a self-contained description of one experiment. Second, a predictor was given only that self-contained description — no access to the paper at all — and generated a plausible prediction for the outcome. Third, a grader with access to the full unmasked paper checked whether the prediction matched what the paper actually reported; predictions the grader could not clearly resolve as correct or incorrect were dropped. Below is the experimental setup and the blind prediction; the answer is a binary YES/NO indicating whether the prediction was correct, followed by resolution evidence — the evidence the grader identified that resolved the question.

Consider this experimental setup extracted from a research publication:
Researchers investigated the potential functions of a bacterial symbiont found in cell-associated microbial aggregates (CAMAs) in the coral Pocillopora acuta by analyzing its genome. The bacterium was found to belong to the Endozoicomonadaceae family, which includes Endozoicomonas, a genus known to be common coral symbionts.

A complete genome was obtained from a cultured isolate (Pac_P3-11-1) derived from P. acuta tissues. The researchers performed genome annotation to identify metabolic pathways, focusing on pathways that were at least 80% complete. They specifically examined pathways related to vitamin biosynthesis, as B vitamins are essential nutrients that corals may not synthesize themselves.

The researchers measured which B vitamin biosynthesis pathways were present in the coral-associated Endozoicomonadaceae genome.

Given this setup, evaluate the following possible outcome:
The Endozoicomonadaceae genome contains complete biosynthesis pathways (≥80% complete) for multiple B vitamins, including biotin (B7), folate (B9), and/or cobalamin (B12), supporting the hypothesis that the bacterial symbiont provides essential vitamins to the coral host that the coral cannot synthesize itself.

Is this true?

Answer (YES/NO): YES